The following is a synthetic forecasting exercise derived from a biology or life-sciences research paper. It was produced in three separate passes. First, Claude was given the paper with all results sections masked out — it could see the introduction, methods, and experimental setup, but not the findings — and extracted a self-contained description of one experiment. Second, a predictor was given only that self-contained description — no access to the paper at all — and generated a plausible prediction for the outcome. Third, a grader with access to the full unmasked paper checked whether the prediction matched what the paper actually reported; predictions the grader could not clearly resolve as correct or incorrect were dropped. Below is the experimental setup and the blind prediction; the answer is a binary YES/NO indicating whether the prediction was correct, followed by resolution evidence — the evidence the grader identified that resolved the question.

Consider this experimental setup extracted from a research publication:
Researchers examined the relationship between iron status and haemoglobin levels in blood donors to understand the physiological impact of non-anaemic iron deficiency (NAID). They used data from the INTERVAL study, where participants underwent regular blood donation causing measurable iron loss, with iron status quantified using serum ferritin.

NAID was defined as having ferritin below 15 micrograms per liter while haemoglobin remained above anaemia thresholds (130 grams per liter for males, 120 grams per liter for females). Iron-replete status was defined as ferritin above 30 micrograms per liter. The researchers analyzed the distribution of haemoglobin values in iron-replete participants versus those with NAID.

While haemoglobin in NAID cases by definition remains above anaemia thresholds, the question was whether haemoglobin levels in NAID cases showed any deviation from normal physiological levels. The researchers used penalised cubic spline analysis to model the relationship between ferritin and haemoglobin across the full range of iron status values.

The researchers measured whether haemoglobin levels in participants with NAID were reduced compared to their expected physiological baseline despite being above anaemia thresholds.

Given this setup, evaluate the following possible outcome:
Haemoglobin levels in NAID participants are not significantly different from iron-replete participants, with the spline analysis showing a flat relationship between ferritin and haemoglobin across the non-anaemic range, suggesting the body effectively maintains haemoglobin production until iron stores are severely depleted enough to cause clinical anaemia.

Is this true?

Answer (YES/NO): NO